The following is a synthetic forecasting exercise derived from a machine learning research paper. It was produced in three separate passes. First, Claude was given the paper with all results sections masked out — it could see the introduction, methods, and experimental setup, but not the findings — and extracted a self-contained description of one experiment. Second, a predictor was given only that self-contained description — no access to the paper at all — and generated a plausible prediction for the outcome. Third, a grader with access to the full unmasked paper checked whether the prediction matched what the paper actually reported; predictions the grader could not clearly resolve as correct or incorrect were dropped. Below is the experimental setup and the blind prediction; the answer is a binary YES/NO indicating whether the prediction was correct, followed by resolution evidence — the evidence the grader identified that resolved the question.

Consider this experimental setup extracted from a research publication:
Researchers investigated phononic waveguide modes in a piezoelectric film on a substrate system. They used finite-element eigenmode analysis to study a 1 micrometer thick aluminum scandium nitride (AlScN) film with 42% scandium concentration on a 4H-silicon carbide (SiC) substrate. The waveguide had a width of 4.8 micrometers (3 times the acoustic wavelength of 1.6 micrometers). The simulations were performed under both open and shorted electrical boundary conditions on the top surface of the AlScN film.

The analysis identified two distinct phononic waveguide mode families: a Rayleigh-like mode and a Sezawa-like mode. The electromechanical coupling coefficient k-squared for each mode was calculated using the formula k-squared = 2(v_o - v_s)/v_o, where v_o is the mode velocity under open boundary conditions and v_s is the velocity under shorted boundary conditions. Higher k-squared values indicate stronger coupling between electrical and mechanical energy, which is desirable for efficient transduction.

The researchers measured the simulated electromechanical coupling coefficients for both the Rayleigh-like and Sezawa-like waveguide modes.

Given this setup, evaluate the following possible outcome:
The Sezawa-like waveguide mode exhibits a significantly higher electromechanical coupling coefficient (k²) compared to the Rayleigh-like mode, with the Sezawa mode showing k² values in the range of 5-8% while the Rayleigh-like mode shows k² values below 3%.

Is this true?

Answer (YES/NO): NO